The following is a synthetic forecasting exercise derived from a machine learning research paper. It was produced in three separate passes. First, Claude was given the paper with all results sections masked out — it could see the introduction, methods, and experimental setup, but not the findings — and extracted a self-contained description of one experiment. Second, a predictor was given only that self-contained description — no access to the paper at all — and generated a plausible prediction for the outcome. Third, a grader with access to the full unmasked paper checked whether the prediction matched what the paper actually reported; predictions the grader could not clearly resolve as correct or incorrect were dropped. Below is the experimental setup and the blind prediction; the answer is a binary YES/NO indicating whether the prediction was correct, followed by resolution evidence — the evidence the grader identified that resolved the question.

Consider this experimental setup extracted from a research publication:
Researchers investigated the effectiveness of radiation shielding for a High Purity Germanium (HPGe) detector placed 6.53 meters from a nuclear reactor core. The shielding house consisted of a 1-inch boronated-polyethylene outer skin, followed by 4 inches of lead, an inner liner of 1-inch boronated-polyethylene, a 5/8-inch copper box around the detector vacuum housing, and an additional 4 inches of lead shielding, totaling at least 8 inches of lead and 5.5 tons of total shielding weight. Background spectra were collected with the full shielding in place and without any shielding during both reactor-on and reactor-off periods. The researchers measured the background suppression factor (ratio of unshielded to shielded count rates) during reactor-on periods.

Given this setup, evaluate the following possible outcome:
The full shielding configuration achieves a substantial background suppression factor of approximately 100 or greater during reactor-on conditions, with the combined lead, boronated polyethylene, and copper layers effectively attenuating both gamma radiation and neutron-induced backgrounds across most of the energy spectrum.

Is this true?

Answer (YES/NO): YES